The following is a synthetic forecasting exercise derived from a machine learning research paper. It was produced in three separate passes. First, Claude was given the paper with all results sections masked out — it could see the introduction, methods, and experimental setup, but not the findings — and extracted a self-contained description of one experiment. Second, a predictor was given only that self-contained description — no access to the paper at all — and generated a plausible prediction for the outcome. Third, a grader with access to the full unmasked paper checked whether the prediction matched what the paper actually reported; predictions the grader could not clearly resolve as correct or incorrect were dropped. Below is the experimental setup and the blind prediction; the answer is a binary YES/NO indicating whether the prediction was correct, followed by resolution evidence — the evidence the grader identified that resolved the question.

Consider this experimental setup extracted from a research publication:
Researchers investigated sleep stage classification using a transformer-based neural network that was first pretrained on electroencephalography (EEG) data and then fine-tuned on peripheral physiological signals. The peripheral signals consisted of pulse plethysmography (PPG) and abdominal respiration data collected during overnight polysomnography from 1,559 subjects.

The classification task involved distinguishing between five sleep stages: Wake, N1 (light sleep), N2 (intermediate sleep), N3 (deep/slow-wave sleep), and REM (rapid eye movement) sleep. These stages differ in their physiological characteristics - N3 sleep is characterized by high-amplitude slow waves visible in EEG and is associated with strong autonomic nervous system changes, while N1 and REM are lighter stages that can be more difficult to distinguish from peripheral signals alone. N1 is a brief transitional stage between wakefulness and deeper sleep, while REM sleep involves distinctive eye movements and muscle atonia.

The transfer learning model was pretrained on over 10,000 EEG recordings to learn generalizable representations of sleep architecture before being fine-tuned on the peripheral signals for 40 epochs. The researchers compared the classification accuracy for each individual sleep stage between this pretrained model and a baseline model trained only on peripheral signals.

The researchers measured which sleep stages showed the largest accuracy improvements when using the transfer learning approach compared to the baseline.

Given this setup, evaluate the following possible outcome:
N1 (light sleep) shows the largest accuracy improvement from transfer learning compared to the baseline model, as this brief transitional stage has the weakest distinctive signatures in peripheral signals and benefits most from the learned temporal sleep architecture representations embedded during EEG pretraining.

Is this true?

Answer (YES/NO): YES